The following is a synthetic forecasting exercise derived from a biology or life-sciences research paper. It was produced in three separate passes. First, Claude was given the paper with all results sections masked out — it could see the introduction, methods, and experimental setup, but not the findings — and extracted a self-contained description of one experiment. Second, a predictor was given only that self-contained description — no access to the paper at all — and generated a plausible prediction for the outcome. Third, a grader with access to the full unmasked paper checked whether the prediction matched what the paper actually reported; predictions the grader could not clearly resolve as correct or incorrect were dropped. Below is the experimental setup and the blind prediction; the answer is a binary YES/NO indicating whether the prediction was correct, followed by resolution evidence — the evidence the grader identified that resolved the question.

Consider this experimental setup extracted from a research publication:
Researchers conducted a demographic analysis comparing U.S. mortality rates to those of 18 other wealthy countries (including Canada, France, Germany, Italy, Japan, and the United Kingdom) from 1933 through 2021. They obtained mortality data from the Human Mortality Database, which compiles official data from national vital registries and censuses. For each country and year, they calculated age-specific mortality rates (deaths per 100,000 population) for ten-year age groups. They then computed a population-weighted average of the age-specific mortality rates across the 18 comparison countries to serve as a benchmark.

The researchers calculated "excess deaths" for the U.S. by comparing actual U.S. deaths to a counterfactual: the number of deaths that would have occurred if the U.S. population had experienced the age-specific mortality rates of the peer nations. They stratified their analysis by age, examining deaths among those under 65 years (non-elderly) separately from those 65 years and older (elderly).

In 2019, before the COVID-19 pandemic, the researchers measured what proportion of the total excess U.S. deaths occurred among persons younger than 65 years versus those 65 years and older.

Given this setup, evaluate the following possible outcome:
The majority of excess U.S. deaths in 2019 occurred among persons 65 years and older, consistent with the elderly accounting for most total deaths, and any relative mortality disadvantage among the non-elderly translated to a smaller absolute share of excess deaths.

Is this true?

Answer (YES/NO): NO